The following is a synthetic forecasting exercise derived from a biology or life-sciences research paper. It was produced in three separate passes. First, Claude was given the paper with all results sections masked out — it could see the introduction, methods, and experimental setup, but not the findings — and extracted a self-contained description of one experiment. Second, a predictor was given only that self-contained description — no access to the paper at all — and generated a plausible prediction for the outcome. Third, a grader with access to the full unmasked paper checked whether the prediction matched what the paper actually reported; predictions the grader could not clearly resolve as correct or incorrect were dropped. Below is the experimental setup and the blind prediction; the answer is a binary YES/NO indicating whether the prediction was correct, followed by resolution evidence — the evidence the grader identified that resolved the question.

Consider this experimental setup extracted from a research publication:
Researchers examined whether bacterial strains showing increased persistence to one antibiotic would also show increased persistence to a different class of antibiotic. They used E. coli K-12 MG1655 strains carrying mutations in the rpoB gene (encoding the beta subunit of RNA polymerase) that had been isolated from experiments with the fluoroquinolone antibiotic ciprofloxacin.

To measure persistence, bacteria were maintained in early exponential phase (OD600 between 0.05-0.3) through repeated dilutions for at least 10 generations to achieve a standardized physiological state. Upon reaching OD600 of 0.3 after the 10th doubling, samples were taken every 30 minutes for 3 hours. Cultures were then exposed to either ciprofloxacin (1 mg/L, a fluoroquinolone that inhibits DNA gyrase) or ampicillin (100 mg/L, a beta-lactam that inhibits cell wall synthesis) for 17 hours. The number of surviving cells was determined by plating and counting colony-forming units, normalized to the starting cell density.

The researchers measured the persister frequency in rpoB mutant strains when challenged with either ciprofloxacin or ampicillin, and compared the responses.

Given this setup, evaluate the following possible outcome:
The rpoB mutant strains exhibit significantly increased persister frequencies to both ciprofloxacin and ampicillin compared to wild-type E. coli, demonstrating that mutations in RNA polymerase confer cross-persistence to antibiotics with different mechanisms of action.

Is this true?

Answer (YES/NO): YES